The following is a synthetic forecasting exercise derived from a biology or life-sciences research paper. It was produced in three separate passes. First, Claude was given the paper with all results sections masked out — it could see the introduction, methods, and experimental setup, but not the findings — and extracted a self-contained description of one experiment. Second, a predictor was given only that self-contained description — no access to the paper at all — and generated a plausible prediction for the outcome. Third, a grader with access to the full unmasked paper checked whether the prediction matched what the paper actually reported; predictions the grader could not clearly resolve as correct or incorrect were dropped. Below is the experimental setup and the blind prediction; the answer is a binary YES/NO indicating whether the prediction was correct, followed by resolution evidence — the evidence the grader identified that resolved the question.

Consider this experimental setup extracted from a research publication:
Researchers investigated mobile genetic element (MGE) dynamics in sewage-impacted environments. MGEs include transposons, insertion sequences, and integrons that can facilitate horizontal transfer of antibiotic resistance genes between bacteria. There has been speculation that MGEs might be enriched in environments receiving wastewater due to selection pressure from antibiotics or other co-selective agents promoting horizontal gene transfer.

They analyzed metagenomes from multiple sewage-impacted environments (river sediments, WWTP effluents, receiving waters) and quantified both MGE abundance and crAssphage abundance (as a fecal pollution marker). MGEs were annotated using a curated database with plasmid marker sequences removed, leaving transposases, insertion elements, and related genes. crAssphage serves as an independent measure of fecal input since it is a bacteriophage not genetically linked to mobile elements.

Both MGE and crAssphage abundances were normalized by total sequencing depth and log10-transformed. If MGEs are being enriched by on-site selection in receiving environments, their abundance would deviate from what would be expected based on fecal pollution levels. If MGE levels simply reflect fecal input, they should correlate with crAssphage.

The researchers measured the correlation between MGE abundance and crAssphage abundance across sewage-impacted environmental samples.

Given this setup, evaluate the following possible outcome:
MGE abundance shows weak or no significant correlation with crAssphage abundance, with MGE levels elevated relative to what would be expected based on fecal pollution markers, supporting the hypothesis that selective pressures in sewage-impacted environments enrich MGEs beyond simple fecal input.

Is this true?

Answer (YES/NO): NO